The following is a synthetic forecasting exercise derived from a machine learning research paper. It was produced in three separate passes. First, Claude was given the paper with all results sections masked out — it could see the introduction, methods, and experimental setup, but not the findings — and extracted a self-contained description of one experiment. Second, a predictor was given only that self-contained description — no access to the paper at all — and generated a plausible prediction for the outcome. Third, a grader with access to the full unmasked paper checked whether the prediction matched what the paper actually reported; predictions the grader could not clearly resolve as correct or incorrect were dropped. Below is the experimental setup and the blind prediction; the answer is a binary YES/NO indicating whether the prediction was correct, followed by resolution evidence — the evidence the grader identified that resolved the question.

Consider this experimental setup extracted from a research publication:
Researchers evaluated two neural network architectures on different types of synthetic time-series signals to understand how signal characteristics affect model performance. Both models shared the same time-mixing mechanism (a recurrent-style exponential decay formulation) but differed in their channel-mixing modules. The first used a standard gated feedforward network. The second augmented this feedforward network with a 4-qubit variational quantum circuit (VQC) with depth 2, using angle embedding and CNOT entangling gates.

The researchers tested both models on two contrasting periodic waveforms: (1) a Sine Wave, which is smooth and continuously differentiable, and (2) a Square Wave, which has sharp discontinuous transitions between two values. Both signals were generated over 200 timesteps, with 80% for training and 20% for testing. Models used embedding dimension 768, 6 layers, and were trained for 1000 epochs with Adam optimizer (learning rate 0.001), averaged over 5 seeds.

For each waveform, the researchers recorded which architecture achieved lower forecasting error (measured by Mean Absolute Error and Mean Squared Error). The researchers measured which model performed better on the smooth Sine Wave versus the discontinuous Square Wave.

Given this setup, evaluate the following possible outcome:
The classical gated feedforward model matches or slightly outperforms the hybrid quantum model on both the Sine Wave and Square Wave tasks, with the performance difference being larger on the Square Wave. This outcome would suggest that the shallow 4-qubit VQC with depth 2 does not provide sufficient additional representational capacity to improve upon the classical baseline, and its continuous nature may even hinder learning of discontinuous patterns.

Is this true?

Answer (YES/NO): NO